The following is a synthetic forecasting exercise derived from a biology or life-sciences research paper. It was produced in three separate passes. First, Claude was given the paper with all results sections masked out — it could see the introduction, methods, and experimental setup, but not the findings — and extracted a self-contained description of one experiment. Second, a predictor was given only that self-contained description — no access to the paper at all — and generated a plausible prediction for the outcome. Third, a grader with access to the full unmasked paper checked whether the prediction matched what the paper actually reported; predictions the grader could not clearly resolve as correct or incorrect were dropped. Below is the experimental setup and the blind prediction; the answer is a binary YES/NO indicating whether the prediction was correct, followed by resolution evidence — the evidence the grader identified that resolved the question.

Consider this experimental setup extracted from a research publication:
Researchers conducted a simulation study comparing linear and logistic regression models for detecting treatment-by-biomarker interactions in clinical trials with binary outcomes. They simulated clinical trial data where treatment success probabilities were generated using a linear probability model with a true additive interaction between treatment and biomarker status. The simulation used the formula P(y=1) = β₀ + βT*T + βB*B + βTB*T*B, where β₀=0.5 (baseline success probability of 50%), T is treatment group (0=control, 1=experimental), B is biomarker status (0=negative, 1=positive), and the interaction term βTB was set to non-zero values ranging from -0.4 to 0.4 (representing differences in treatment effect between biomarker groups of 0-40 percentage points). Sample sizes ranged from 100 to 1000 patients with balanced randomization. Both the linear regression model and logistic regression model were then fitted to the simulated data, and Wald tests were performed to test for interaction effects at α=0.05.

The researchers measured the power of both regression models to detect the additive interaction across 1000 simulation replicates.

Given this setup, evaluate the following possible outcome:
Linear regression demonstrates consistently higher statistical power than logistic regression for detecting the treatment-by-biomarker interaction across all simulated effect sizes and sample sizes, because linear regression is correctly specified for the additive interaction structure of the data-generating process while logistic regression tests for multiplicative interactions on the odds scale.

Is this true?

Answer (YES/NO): NO